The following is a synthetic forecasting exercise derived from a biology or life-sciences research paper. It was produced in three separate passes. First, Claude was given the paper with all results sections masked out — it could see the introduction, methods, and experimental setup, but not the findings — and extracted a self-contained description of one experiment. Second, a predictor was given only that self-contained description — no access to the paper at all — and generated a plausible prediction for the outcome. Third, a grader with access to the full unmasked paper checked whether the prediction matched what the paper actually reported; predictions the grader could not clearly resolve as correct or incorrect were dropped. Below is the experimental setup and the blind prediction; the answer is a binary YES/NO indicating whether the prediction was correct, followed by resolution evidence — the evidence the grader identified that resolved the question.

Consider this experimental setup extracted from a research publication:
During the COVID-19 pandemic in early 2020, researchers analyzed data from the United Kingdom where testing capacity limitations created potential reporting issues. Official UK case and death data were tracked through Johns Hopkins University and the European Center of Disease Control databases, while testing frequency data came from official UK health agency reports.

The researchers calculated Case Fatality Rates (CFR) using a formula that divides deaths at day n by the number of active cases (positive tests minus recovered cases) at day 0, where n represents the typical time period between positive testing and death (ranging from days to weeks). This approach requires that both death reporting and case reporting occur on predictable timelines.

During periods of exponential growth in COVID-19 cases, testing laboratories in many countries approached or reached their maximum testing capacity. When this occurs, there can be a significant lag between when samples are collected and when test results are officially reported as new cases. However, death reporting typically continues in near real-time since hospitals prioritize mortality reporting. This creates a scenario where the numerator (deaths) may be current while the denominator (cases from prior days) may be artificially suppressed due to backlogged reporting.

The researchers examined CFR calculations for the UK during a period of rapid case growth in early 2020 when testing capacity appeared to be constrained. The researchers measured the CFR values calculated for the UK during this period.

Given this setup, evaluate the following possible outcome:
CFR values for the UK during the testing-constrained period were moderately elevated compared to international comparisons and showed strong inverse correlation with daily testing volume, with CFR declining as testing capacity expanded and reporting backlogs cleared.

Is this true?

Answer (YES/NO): NO